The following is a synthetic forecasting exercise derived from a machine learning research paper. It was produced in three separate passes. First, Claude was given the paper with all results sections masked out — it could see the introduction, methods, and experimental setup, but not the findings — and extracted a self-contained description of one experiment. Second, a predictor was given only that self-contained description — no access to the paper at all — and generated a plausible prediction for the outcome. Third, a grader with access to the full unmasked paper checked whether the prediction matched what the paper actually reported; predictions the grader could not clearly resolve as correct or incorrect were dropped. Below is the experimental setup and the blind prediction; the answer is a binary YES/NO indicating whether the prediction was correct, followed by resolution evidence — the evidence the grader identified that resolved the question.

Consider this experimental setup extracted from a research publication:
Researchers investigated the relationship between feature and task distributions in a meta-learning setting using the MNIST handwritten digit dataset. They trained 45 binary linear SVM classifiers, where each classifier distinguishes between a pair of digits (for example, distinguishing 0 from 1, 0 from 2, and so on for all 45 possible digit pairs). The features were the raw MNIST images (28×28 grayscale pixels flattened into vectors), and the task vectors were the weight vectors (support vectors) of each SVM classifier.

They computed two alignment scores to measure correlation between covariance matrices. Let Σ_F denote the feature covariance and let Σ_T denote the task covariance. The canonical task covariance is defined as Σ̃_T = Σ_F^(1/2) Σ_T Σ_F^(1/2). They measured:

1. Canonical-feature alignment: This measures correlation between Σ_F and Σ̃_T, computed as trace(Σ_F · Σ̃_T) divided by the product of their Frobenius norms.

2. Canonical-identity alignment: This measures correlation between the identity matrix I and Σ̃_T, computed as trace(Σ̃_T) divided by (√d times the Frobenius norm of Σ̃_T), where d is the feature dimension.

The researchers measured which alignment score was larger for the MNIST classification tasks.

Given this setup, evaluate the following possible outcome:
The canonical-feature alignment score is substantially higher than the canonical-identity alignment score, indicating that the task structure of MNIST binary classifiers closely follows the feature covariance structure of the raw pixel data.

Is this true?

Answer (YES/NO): YES